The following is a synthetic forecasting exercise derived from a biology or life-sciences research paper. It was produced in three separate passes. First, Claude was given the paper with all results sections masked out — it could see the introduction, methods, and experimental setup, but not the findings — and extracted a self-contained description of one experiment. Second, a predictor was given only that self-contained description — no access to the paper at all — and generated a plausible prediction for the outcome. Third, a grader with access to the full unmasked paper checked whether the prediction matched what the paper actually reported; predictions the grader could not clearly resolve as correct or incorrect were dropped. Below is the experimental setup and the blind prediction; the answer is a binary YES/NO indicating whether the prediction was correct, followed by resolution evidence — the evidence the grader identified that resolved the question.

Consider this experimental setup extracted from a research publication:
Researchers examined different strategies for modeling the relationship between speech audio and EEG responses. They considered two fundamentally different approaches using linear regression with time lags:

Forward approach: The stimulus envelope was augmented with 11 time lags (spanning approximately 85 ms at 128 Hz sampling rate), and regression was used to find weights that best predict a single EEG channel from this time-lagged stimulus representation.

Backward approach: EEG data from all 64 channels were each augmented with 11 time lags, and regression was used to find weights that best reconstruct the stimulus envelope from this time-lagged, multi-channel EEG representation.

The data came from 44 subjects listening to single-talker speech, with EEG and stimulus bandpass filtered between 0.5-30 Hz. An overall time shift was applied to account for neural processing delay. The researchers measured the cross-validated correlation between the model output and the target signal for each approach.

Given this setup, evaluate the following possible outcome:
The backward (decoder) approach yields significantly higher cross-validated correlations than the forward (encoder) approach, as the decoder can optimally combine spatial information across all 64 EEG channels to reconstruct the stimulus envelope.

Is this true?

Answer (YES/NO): YES